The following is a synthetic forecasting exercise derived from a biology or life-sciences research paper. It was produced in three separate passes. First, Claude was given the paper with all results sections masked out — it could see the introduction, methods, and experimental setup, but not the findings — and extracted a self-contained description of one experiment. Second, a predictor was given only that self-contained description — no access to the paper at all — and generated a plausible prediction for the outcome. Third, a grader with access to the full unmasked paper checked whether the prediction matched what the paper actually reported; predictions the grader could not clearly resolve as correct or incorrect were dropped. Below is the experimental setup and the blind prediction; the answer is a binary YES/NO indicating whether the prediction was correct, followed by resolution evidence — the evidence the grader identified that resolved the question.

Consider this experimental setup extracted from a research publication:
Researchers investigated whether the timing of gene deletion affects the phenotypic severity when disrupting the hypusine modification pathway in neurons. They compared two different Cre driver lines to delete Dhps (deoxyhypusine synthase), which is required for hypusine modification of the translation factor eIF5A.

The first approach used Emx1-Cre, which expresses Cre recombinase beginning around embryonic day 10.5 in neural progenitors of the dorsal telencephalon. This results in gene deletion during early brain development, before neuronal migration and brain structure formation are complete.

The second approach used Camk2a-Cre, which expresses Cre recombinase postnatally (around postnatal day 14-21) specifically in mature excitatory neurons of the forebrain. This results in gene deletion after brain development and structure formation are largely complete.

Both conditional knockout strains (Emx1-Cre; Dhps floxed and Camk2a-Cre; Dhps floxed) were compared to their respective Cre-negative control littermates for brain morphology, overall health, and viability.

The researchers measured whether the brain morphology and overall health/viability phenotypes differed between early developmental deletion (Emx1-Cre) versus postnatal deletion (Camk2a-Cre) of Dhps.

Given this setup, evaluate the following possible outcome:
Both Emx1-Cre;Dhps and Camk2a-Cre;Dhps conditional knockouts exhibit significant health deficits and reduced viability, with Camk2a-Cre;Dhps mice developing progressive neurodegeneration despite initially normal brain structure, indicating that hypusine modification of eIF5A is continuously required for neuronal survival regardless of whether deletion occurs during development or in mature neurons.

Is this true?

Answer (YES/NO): YES